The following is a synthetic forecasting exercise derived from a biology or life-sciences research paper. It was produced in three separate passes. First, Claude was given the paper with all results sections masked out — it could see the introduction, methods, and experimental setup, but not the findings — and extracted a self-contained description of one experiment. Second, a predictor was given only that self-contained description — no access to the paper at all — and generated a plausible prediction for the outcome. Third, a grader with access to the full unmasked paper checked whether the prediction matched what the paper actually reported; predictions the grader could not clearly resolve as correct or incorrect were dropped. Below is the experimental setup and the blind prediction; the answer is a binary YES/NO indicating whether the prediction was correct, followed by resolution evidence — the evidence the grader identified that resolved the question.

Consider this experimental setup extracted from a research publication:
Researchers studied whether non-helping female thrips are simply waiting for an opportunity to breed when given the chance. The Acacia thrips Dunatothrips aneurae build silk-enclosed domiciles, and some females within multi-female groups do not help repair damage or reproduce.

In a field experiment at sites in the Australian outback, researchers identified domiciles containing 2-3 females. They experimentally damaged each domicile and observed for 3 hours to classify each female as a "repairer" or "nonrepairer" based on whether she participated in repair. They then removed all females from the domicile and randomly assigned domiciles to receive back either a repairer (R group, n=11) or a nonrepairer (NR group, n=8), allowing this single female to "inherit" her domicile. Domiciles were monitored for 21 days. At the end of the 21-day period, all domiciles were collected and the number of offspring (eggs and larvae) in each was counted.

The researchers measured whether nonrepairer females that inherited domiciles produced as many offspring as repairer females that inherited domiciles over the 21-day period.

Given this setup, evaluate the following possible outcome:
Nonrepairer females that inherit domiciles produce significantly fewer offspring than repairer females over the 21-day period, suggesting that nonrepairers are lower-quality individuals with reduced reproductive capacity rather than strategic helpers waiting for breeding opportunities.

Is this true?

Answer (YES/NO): YES